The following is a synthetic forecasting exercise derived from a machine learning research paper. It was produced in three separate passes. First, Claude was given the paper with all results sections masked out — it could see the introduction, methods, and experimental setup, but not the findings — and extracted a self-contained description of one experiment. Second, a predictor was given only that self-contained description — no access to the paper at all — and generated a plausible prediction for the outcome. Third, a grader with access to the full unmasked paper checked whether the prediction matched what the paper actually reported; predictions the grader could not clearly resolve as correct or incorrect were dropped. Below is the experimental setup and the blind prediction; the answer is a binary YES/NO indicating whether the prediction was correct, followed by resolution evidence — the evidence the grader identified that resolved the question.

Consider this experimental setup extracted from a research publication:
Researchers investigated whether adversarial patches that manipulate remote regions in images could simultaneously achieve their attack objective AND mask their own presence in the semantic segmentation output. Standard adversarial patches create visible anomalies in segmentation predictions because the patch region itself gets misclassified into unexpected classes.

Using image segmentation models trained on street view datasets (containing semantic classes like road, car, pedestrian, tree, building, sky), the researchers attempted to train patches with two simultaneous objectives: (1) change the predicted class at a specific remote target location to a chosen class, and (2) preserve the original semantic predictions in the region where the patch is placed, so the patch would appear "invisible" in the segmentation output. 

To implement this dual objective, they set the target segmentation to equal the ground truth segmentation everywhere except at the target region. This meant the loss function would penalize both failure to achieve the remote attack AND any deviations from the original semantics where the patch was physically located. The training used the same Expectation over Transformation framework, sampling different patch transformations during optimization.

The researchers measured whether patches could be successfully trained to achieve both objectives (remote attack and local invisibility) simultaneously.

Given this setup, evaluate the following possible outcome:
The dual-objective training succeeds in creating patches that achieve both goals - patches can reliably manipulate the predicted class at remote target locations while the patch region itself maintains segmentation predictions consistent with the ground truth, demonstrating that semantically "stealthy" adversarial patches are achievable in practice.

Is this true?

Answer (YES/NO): NO